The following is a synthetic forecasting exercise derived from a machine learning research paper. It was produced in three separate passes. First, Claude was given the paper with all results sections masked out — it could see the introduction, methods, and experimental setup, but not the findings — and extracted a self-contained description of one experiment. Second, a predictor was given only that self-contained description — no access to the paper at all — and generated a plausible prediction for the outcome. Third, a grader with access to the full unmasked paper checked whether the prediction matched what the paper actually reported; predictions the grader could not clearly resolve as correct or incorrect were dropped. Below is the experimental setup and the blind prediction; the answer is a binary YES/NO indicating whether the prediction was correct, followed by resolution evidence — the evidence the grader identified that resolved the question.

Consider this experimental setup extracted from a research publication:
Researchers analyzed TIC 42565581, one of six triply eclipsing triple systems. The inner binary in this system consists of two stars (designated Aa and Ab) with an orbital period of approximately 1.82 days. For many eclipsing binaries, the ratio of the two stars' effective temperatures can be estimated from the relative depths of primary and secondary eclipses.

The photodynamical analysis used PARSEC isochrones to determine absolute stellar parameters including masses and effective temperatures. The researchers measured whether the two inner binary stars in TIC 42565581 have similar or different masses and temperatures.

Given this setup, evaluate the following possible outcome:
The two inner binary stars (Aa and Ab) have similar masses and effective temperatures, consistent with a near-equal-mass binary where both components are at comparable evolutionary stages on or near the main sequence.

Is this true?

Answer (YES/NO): YES